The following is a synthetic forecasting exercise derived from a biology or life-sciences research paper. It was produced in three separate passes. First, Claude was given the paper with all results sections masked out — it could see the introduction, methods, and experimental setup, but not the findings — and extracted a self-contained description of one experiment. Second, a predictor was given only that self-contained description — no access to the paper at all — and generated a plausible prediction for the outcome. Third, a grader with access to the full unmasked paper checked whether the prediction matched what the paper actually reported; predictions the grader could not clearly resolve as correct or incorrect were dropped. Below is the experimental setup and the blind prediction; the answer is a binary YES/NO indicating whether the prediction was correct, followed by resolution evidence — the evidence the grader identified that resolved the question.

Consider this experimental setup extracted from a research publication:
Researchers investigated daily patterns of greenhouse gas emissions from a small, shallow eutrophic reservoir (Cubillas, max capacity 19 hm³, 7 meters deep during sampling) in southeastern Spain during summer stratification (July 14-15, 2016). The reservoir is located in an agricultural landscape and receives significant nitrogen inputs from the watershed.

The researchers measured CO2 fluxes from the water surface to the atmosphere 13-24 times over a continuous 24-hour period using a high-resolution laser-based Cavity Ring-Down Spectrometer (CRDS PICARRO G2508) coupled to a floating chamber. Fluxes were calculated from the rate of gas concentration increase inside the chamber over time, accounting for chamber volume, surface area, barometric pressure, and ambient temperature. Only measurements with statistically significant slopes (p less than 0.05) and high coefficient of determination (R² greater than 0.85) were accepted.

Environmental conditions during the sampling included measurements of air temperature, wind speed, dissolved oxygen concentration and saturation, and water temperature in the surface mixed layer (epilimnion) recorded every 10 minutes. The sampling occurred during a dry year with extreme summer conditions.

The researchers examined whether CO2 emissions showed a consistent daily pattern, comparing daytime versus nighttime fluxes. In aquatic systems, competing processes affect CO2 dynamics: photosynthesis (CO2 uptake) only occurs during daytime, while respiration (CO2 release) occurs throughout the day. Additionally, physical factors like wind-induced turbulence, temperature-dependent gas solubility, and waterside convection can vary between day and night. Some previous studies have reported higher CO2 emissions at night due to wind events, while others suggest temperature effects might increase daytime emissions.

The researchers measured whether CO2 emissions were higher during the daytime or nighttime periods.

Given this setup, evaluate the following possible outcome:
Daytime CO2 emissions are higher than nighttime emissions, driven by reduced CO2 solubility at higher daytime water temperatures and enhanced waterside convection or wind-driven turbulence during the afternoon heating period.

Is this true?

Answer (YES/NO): NO